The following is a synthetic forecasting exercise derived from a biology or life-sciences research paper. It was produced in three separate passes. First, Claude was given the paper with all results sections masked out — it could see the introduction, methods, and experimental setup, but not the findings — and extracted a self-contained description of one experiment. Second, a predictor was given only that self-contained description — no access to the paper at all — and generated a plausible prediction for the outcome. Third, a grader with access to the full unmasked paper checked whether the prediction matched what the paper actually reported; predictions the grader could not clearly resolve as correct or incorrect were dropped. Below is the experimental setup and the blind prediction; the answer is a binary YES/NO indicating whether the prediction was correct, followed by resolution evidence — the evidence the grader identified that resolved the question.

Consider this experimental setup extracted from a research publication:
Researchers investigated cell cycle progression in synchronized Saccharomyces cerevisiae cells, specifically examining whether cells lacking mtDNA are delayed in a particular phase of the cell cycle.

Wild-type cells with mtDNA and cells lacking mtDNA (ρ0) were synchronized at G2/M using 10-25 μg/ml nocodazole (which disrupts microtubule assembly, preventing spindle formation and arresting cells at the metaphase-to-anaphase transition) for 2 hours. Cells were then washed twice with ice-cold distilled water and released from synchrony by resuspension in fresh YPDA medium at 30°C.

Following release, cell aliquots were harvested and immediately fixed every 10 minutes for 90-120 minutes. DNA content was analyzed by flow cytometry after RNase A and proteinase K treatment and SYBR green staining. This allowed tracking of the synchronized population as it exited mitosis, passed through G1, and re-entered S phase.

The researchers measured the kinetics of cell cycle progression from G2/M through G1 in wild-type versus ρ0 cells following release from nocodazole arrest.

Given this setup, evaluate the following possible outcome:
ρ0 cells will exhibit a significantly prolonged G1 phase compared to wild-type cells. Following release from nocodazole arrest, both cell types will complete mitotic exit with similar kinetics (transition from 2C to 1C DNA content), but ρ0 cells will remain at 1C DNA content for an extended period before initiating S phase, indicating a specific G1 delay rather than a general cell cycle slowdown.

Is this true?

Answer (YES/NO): YES